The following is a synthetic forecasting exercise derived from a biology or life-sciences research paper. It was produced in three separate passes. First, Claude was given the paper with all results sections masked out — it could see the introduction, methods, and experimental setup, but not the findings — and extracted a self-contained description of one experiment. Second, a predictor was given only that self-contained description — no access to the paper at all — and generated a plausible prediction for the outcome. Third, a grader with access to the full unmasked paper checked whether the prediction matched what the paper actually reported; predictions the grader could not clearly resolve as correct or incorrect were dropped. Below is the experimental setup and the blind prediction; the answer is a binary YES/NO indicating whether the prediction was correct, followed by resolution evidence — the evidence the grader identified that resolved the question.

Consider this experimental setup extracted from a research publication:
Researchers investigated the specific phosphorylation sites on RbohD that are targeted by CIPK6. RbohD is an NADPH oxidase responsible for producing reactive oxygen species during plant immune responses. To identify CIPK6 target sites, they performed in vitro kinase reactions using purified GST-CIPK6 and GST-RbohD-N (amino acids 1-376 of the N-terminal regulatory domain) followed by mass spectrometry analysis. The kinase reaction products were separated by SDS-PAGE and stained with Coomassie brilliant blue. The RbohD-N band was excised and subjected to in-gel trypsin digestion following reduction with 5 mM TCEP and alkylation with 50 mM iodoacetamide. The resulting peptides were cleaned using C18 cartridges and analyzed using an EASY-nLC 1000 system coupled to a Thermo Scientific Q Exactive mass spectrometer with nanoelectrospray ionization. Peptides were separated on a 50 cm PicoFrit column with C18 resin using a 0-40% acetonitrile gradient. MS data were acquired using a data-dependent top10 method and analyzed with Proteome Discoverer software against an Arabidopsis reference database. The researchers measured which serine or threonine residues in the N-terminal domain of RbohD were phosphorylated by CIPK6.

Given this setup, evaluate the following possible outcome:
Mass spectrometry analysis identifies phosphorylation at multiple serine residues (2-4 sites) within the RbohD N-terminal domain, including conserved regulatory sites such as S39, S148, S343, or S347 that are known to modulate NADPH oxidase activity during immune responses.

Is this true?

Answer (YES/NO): YES